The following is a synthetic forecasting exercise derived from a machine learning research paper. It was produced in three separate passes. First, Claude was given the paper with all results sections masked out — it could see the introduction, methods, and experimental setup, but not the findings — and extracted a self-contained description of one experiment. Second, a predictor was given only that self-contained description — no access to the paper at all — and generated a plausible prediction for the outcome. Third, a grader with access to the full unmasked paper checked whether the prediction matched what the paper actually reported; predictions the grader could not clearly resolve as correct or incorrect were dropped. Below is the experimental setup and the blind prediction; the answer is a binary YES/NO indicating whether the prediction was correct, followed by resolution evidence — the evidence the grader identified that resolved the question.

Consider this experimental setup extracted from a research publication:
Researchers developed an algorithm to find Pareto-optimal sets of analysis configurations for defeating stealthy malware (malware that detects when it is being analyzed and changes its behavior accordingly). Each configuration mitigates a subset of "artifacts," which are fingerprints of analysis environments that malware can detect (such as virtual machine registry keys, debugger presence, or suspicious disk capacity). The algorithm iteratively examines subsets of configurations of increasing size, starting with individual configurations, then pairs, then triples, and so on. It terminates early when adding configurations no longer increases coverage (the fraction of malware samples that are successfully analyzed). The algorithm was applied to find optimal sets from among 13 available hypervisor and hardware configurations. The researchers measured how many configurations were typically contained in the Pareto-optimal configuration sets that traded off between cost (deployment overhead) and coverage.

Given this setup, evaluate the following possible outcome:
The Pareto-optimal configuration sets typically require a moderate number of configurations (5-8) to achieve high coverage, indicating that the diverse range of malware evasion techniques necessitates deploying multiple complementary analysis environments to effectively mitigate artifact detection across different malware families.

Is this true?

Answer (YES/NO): NO